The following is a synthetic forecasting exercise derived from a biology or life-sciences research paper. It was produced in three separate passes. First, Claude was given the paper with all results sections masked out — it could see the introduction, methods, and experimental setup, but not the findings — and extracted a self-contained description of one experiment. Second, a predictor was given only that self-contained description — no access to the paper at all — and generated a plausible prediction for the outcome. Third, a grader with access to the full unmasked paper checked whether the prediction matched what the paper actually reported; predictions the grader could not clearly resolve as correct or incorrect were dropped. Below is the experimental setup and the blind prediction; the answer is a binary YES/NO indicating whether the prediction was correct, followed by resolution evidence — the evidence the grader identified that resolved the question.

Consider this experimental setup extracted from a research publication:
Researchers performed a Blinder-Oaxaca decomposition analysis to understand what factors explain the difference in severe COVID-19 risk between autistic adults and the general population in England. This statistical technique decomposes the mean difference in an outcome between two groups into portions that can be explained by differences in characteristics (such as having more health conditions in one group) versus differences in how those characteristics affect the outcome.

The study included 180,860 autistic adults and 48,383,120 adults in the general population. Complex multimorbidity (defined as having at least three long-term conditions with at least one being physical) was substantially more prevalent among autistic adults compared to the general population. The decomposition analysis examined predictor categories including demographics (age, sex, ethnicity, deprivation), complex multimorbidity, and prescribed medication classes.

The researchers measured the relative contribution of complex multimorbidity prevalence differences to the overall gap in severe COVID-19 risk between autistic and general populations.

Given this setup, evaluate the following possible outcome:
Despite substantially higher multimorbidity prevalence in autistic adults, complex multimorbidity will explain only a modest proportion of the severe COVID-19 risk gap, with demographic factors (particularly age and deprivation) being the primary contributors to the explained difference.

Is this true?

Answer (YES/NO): NO